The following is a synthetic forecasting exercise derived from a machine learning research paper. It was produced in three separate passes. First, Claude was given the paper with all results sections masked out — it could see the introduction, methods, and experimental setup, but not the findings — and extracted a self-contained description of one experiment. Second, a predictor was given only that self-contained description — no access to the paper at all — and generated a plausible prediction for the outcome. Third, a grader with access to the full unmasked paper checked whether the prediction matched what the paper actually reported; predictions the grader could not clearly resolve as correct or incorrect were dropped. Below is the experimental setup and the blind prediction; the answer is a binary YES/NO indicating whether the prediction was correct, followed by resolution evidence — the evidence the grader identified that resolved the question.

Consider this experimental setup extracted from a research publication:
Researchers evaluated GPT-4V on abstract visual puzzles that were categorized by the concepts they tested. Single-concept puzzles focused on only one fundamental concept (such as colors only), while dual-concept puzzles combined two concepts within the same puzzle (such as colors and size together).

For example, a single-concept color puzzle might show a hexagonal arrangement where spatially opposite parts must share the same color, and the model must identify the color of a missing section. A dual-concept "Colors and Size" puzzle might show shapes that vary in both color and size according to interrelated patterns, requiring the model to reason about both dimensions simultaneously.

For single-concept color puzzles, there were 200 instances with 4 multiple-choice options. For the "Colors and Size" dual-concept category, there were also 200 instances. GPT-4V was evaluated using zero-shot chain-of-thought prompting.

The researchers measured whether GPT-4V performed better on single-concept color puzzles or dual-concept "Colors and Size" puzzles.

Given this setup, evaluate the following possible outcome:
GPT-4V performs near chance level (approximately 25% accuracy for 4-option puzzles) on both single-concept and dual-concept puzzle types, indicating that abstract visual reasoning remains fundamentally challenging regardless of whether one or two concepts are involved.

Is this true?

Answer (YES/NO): NO